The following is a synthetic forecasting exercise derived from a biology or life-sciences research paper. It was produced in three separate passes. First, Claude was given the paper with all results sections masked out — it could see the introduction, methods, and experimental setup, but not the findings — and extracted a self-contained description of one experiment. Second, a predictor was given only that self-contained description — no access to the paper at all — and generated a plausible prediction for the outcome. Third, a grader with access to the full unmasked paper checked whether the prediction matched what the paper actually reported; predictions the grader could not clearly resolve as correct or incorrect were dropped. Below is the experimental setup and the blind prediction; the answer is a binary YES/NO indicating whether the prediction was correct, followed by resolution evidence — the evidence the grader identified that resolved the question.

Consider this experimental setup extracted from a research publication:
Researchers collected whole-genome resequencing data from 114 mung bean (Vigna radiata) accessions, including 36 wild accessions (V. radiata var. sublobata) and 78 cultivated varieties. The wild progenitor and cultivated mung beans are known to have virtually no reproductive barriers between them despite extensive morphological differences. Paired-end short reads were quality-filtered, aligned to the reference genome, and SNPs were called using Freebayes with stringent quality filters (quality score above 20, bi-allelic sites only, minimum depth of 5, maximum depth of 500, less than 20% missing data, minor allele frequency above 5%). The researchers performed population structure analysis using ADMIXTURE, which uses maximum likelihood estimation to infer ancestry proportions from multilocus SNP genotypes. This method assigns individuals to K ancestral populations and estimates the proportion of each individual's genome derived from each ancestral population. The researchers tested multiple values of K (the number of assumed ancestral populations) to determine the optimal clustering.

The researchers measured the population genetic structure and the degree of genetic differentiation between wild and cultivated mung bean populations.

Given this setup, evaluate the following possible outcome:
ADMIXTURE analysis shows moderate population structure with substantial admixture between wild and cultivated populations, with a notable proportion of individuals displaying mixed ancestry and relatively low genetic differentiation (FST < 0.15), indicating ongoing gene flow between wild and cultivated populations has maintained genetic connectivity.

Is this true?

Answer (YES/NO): NO